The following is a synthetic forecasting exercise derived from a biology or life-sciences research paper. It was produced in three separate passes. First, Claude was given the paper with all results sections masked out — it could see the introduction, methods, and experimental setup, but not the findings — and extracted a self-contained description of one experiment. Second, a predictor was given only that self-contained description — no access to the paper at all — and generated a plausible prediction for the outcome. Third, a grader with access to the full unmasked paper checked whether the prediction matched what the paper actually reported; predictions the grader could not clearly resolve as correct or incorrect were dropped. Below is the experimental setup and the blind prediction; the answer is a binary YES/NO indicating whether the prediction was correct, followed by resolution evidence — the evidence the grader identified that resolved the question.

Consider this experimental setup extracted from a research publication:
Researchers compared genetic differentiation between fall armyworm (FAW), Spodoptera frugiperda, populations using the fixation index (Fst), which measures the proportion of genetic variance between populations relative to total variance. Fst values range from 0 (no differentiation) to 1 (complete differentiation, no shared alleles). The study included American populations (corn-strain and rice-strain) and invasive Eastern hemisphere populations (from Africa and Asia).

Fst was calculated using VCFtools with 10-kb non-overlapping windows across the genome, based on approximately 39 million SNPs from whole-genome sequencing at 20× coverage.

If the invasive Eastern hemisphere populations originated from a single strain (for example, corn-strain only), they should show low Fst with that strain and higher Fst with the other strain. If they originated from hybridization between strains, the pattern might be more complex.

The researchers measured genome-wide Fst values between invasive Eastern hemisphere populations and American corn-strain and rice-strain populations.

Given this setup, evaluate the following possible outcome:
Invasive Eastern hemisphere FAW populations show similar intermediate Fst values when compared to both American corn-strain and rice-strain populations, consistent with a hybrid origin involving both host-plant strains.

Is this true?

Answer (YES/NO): NO